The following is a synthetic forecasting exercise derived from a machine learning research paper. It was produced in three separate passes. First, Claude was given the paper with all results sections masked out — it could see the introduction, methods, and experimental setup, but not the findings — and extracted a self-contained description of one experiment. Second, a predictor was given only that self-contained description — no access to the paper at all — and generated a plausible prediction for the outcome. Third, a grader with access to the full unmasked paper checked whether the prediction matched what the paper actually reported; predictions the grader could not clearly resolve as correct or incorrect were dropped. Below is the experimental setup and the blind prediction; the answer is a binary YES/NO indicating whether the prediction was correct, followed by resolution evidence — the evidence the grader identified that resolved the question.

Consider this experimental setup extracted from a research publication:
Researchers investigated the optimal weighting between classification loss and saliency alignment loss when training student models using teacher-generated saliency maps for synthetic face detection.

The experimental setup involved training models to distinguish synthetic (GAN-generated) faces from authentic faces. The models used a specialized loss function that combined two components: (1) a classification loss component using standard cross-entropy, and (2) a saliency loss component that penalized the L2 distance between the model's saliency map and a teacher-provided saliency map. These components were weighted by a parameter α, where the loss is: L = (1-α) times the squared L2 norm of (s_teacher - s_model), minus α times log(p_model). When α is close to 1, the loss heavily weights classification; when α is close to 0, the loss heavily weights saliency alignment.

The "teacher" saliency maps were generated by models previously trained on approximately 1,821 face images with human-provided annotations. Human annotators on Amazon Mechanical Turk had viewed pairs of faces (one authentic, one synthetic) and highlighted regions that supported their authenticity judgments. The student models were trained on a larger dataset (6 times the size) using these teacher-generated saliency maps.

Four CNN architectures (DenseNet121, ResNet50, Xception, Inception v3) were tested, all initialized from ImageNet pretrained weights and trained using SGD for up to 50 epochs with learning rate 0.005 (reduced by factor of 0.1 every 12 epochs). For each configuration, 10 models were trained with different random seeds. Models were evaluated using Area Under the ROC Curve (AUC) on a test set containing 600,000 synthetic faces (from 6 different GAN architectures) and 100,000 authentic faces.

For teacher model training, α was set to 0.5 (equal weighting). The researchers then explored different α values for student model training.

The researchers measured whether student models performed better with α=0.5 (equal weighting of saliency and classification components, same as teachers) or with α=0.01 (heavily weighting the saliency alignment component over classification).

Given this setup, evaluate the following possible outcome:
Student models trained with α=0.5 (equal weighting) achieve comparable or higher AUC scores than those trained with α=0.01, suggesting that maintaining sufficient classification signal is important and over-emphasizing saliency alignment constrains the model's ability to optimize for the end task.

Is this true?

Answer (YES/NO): NO